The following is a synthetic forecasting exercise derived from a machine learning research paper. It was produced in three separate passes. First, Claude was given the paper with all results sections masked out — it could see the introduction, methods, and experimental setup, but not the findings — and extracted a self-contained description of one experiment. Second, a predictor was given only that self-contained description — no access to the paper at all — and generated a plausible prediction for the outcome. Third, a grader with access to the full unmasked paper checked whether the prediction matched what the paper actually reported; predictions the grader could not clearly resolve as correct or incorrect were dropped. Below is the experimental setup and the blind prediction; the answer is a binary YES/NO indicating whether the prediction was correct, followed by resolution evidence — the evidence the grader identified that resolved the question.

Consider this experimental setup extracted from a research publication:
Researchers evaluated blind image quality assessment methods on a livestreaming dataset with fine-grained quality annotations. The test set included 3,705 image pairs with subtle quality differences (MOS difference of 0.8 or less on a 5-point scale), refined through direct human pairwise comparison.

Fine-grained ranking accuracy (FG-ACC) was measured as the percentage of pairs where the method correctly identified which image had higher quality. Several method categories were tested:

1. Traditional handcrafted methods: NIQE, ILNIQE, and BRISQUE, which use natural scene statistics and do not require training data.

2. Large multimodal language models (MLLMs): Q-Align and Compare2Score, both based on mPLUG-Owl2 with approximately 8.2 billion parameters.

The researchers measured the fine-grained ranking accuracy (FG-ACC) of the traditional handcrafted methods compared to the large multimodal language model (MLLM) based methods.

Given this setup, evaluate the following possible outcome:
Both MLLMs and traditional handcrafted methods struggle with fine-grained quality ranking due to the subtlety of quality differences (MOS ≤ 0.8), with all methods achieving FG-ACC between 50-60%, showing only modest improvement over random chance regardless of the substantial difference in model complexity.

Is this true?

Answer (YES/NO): NO